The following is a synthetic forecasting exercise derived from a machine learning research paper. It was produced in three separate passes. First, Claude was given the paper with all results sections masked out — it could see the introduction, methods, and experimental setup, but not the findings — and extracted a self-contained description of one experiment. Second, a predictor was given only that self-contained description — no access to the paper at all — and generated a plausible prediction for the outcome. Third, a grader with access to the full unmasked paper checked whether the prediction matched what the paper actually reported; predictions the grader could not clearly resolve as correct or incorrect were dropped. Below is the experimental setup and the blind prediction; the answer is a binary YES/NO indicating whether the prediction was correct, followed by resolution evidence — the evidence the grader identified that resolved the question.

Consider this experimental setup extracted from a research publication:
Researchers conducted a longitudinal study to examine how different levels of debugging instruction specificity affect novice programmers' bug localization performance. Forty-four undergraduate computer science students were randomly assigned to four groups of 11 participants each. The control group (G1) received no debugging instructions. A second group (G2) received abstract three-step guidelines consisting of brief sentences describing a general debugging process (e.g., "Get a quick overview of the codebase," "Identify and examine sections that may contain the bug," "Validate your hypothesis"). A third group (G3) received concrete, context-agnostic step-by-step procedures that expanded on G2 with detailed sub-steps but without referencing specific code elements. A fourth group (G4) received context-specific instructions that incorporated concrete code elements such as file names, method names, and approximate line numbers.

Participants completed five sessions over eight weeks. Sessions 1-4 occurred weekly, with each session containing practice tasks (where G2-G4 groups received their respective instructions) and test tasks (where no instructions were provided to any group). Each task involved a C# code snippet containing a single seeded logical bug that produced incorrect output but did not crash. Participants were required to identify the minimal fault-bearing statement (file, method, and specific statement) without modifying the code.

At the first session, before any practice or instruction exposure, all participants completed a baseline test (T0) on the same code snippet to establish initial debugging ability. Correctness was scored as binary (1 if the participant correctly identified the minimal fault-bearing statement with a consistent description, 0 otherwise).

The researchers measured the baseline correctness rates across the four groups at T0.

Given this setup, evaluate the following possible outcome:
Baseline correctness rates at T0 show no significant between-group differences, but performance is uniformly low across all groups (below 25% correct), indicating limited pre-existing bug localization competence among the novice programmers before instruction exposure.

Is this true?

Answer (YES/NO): NO